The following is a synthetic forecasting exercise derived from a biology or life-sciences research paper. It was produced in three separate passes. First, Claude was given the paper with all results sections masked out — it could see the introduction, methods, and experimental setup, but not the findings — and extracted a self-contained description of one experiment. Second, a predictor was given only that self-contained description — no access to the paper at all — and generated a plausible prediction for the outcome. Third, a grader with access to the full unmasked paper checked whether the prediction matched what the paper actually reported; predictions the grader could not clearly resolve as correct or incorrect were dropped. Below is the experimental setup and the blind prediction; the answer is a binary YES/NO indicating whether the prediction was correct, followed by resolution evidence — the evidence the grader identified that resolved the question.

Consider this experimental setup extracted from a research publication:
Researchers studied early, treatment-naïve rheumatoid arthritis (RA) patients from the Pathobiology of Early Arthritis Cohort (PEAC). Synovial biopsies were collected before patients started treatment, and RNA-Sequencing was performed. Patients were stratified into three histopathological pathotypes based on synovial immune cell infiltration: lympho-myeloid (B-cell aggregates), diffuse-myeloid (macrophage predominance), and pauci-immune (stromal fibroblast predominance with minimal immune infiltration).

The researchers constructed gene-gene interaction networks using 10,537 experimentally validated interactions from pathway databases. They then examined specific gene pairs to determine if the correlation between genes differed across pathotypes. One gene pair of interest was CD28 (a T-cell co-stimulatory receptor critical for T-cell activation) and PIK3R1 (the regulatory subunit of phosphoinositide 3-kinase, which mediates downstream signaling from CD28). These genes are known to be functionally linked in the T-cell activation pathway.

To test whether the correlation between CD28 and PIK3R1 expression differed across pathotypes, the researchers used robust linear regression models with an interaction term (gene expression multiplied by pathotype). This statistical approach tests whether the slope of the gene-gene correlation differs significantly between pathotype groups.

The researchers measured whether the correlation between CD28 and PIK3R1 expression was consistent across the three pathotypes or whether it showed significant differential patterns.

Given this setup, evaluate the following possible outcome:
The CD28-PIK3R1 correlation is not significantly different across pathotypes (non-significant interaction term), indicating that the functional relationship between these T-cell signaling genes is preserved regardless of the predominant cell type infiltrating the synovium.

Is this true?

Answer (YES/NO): NO